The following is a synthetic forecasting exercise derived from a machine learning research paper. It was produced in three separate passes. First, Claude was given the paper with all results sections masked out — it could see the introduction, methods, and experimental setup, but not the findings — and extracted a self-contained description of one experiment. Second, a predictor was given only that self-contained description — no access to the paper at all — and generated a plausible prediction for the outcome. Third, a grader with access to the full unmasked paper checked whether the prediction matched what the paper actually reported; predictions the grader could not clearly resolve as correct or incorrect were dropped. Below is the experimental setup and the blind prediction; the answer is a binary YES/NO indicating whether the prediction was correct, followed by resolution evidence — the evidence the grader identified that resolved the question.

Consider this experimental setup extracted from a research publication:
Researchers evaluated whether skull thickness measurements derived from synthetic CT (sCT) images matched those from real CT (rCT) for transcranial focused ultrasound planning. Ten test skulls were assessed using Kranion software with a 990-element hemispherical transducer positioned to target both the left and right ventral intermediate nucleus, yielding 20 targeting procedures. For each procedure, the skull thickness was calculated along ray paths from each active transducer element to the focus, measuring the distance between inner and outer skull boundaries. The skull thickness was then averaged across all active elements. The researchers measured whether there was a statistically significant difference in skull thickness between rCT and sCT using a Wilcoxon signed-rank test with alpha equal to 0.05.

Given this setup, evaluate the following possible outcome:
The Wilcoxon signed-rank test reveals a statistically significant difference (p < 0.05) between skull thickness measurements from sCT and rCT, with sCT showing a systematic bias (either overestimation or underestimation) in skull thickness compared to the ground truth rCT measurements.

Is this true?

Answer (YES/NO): YES